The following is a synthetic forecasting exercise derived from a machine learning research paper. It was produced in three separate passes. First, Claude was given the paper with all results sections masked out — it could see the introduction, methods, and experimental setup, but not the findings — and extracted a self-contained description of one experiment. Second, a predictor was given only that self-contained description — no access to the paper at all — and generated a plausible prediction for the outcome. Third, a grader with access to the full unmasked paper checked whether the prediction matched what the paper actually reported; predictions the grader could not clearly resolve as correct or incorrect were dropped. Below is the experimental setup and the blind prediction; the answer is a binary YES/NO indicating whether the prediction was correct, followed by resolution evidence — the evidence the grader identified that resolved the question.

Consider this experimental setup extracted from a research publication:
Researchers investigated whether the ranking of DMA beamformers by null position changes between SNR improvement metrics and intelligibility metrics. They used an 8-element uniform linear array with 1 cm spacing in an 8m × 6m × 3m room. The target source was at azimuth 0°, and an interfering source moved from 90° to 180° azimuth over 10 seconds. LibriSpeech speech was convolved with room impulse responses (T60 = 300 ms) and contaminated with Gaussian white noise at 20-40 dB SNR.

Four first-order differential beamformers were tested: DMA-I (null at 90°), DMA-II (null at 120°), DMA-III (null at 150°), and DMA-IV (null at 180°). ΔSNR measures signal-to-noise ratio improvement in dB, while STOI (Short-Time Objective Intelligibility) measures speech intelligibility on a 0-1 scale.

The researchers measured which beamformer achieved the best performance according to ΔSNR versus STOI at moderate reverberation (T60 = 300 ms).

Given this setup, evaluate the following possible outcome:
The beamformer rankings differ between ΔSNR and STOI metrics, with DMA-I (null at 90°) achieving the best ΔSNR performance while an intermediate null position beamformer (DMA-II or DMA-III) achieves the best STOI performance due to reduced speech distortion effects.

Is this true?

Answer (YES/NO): NO